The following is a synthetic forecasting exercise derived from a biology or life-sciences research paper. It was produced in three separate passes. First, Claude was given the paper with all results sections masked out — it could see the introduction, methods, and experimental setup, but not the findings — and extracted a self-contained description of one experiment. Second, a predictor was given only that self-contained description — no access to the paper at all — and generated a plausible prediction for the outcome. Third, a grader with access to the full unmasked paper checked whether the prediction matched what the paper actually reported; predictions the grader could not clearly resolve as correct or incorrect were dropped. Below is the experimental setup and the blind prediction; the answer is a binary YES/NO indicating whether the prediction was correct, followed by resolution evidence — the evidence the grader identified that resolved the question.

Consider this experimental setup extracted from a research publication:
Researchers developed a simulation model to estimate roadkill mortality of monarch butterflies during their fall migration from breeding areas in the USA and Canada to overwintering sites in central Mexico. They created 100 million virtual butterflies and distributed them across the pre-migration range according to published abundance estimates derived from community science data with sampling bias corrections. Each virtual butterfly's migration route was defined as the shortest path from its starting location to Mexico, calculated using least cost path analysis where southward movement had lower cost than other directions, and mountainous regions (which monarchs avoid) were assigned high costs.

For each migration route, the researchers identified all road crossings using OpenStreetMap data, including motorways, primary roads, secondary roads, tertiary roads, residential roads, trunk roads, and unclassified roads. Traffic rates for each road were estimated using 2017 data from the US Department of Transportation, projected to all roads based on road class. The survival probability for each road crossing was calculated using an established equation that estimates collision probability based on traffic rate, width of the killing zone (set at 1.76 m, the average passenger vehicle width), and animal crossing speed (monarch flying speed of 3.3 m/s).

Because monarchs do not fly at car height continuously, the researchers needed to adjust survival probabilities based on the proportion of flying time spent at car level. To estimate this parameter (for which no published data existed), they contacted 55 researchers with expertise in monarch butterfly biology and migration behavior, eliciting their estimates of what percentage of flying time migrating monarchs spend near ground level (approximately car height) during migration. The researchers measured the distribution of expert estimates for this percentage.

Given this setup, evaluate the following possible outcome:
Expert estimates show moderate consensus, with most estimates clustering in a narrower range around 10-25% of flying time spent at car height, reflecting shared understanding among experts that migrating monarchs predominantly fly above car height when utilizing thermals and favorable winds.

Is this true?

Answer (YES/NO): NO